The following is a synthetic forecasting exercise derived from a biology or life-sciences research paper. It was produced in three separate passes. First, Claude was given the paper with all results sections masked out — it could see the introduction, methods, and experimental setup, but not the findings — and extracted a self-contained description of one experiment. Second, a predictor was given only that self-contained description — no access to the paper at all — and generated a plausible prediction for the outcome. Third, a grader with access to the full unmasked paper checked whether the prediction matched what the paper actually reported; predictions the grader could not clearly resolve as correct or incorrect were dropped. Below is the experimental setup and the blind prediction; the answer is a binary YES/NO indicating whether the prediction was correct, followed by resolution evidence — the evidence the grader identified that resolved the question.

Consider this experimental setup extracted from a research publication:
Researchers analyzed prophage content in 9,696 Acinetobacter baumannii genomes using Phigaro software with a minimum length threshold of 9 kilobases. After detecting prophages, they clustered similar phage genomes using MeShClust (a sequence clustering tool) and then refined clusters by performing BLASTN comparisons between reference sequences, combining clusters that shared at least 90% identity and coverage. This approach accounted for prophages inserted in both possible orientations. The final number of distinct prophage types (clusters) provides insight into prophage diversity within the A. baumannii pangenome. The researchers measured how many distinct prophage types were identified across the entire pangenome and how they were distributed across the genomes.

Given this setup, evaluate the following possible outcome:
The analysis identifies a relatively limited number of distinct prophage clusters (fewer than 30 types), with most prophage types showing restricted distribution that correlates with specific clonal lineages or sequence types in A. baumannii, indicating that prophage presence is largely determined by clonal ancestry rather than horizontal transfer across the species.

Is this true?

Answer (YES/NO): NO